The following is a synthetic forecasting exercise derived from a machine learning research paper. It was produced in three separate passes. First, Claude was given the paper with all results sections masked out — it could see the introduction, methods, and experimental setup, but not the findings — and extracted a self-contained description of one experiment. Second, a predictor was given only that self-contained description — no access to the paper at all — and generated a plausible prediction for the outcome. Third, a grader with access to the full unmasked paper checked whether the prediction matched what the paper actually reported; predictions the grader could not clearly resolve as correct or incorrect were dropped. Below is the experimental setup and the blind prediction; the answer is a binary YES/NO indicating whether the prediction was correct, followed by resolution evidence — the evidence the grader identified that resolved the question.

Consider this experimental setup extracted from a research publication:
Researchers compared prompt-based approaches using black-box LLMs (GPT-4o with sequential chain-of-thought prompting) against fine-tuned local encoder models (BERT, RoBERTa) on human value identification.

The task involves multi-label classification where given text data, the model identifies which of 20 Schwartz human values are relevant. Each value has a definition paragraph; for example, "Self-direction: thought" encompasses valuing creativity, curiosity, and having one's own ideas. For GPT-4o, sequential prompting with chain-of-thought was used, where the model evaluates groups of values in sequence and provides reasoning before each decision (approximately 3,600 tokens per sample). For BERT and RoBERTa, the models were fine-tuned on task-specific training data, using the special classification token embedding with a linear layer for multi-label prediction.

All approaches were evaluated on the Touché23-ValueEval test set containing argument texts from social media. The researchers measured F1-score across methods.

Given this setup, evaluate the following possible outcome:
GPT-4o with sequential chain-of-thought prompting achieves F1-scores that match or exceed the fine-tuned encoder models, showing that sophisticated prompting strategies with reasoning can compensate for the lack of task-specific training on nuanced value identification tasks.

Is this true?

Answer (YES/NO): YES